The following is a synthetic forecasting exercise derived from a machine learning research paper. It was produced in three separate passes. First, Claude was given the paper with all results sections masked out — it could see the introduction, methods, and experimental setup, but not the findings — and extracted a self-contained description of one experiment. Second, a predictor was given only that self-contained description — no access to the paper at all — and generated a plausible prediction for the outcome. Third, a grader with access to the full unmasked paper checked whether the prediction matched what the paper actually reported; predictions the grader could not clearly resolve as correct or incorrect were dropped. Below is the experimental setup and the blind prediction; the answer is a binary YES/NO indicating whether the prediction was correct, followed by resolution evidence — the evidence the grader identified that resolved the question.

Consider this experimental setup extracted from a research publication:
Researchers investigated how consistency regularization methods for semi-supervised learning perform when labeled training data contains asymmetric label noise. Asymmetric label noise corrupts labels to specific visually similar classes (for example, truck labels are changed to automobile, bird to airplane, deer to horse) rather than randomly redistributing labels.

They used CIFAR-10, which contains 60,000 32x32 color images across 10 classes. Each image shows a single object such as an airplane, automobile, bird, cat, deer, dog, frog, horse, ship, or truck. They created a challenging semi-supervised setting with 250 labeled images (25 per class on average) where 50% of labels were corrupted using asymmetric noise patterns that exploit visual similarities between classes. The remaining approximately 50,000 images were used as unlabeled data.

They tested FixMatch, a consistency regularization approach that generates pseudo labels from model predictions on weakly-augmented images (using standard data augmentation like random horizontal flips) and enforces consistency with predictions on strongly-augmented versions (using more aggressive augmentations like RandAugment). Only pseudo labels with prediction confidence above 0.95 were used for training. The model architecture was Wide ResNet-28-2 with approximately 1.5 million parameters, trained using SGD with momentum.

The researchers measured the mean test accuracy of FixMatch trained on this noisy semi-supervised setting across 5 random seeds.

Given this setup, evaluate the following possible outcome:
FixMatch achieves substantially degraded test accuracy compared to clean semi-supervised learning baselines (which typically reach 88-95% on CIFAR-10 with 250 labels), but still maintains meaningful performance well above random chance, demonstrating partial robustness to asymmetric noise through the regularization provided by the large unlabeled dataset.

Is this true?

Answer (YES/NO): YES